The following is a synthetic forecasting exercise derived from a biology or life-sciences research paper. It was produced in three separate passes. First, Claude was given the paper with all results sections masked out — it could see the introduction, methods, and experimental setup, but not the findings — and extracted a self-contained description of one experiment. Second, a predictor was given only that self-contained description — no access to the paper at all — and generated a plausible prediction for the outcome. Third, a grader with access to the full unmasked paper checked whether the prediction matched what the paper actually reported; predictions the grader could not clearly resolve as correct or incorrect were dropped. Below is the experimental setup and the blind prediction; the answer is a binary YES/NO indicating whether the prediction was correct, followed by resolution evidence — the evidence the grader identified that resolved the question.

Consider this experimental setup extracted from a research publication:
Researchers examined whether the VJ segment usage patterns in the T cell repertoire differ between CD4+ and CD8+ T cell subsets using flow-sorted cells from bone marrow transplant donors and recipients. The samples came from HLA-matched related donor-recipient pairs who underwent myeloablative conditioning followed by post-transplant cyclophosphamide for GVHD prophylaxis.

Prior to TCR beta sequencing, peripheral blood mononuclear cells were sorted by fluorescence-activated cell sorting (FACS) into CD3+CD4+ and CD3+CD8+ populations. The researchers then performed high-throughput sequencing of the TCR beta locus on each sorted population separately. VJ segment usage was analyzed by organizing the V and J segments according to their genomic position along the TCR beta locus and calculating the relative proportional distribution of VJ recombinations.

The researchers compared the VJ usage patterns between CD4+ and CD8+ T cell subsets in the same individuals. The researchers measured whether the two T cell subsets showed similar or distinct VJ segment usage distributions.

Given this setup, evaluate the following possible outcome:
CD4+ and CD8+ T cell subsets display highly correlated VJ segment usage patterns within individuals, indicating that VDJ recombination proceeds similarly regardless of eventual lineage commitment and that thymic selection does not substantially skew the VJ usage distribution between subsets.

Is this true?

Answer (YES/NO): YES